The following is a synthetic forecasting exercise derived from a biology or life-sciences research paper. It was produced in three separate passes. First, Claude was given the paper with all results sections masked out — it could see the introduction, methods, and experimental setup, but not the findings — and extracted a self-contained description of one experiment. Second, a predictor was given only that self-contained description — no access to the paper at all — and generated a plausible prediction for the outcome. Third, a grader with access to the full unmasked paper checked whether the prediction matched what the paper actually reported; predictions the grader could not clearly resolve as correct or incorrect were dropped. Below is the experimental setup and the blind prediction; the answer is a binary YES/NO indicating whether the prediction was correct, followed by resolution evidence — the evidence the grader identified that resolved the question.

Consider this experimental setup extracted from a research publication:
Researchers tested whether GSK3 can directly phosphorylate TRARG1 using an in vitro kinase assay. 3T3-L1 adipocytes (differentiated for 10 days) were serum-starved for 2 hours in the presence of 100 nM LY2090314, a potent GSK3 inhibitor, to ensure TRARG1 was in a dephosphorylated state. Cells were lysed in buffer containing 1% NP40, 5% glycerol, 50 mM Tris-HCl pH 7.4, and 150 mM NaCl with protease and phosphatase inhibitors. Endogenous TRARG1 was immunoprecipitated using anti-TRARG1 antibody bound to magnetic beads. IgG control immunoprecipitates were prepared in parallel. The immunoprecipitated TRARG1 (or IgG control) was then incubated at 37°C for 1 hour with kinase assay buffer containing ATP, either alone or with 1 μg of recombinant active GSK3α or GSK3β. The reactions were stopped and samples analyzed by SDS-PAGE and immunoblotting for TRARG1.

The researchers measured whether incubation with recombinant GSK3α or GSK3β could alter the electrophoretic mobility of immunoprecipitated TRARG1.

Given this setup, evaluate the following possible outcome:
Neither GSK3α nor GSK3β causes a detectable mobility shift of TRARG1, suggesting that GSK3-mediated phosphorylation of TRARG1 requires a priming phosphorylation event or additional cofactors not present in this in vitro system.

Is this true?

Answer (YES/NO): NO